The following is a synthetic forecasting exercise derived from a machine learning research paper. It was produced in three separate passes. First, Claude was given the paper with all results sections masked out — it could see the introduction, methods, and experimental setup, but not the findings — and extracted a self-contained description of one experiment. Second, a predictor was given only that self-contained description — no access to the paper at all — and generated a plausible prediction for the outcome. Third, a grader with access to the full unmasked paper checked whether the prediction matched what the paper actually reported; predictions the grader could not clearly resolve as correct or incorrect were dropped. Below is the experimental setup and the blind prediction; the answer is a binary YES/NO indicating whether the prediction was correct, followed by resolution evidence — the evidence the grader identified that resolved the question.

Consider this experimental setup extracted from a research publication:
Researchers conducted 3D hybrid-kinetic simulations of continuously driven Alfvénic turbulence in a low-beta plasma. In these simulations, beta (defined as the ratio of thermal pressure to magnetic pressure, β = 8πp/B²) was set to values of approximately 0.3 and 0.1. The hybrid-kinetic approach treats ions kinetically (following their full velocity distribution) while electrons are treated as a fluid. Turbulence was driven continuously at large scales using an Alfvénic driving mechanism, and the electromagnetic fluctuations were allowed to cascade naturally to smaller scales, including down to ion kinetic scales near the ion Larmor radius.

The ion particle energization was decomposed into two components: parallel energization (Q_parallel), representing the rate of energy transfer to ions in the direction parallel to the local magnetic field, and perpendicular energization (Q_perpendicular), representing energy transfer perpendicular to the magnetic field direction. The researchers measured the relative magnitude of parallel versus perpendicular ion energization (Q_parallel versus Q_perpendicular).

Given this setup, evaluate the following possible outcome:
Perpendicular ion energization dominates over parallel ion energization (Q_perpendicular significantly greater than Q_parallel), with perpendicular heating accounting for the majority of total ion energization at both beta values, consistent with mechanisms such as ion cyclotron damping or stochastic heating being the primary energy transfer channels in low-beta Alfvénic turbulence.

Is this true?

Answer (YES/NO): YES